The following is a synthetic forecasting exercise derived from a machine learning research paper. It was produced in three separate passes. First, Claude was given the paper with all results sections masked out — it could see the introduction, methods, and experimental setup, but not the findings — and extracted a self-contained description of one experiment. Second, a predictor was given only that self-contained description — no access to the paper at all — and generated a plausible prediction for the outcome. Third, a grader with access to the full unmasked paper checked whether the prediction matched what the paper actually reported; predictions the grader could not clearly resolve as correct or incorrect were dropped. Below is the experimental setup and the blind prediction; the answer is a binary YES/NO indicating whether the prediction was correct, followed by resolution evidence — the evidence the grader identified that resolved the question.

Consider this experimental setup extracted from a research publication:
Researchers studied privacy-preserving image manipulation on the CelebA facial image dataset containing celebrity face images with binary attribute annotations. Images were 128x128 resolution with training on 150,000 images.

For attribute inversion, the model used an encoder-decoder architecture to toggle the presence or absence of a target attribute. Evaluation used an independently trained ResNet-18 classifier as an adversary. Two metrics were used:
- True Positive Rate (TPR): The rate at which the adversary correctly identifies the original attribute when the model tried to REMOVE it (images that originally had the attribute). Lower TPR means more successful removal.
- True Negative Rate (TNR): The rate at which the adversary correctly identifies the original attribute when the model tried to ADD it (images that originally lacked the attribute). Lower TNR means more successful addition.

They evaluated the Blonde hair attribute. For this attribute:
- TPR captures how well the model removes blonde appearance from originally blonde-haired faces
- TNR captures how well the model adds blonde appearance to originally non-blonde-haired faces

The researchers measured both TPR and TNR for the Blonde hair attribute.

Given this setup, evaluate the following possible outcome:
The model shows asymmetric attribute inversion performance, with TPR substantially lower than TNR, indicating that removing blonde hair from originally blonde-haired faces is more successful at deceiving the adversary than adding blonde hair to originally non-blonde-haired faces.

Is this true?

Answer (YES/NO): YES